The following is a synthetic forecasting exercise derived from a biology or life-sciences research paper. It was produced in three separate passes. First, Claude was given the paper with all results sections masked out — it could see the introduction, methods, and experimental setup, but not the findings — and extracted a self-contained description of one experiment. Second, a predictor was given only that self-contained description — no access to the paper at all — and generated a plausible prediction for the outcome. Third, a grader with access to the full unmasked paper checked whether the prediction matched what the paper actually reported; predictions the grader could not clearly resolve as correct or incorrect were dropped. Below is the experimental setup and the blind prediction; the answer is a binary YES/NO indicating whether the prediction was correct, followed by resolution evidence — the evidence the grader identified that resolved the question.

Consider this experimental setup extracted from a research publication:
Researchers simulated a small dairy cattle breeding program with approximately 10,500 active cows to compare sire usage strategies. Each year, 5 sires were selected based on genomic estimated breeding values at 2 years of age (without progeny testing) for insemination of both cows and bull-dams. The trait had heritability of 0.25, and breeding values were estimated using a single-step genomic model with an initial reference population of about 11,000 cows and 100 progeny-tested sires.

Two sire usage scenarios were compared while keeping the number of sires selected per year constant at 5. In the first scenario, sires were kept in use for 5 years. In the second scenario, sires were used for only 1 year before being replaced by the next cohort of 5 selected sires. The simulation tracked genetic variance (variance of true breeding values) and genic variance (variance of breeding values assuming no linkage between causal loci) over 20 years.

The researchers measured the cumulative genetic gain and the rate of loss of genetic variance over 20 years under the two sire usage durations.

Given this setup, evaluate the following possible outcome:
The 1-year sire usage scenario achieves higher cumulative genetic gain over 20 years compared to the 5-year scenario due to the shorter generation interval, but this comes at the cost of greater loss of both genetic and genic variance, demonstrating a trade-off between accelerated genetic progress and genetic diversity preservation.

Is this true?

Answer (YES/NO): YES